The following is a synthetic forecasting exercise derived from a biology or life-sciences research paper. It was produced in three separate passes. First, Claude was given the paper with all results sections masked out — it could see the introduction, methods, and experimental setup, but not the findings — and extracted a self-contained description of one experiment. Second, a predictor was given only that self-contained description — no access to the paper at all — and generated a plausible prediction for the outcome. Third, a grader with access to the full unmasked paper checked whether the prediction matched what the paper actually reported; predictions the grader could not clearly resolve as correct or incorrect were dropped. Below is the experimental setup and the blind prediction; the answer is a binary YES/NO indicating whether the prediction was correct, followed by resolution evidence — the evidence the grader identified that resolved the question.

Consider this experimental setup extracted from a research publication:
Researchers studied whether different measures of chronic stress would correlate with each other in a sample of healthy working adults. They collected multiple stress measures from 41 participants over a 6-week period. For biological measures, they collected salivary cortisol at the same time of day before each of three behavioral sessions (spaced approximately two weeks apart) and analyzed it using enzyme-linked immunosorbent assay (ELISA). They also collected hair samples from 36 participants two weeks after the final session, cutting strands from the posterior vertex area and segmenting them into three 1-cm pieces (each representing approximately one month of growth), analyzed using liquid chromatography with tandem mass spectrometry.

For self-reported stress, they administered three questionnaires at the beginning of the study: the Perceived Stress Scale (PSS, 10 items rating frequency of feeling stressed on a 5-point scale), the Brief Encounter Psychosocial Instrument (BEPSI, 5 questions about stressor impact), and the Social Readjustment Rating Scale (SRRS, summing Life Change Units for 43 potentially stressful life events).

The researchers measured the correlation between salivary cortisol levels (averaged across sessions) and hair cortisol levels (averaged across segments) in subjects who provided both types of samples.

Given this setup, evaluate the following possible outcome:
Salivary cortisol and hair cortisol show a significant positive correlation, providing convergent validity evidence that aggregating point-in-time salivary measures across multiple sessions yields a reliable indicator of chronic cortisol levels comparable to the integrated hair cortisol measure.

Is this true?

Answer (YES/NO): YES